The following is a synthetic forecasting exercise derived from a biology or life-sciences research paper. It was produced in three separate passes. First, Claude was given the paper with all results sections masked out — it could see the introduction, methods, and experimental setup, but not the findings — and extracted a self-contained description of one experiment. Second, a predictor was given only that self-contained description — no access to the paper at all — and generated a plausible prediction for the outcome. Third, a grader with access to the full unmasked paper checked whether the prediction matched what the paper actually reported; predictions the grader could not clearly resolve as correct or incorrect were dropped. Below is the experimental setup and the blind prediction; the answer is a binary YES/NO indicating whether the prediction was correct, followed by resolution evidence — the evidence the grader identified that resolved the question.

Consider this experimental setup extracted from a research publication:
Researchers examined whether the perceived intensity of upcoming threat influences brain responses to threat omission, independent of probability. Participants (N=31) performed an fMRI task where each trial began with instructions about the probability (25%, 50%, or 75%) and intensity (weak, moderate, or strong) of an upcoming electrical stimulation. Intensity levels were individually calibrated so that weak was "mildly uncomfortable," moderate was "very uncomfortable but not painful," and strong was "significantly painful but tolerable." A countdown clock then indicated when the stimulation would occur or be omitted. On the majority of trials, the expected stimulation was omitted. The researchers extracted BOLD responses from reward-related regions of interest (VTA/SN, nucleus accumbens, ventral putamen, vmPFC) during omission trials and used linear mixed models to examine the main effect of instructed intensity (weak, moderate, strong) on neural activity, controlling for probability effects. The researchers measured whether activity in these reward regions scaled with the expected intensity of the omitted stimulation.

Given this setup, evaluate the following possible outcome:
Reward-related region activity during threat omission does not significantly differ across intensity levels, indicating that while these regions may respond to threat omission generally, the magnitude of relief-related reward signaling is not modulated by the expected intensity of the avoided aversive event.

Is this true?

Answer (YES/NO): NO